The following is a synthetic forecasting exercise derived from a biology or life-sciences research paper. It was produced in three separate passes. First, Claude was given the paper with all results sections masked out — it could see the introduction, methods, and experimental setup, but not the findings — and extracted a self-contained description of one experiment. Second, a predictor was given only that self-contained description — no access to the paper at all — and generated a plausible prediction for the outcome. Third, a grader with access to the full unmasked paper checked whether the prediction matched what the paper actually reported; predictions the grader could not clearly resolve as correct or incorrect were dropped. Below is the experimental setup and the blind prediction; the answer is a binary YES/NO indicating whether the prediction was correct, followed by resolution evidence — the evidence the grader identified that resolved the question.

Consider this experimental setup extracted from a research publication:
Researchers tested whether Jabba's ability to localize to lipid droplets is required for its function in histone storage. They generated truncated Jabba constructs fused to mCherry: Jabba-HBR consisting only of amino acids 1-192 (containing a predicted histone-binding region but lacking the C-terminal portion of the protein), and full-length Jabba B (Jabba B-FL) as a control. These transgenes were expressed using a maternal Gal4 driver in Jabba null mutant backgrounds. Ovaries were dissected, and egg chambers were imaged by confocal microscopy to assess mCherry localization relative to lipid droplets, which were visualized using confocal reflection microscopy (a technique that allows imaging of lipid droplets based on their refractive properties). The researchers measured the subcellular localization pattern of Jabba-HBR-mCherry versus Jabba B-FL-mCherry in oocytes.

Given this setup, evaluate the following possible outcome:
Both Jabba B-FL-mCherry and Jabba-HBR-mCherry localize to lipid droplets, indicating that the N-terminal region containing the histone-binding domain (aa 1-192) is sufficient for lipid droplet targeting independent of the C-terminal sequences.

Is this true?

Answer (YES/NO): NO